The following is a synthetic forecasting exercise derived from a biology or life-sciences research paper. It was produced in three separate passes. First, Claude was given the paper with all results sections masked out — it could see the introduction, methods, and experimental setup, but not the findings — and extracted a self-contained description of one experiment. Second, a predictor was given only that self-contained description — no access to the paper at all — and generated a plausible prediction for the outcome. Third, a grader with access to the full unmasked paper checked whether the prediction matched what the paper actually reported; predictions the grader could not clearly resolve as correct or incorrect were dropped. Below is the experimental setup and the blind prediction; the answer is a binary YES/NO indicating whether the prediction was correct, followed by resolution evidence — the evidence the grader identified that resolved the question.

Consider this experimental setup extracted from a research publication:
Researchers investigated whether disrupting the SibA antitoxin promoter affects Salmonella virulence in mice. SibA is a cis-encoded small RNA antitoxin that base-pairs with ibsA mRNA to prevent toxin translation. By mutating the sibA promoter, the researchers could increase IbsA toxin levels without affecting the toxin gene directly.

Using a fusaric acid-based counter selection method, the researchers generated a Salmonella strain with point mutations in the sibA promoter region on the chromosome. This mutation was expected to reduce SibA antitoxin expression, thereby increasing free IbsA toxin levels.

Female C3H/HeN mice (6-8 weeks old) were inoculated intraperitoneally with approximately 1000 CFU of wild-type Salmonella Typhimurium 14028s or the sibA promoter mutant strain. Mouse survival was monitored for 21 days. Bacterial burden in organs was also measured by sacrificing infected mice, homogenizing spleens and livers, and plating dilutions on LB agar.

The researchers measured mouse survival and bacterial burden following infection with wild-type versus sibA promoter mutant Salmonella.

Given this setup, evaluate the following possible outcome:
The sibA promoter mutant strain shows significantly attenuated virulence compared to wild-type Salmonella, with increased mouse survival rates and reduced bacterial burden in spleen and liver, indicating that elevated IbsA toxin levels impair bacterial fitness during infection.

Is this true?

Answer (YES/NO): NO